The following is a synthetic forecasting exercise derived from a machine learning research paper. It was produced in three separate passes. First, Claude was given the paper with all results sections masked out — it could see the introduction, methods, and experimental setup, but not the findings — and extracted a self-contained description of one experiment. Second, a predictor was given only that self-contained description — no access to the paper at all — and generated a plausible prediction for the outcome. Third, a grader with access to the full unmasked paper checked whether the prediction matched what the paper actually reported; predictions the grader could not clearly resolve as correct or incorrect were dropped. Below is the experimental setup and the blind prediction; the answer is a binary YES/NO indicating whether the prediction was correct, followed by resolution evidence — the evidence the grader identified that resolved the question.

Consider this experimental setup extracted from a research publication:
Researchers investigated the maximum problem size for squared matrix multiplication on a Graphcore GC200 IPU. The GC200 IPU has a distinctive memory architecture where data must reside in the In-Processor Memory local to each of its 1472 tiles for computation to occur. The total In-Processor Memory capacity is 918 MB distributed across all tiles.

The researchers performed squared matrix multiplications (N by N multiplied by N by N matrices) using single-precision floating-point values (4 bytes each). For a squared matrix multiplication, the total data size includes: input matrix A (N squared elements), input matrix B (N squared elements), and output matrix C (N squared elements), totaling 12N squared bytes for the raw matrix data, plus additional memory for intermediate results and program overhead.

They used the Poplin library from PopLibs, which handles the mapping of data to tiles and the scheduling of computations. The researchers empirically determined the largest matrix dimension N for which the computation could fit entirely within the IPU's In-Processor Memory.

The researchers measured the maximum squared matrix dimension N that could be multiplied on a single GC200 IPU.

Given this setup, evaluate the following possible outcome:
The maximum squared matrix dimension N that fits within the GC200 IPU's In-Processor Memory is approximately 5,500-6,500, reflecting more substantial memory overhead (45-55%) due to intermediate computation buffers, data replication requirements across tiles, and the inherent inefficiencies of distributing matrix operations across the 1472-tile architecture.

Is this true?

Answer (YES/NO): NO